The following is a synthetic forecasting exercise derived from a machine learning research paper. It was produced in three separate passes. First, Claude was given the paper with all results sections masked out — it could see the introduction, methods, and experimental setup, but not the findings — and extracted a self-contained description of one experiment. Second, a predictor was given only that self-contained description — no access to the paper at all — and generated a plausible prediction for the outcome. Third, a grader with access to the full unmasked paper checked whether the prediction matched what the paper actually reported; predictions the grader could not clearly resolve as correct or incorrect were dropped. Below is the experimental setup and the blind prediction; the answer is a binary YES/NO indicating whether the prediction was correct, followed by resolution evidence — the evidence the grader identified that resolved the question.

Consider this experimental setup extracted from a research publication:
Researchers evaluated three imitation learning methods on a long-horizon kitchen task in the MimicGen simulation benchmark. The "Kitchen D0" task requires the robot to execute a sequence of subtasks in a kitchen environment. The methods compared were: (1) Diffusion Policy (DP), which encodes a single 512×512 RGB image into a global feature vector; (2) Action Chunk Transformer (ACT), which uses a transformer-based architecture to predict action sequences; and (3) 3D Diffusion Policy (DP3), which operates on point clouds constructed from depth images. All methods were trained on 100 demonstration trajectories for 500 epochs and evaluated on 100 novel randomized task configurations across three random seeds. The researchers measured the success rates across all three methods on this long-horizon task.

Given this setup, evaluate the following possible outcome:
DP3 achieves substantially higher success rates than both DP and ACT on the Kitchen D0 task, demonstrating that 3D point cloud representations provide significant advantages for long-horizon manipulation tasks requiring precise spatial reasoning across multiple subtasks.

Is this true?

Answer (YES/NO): NO